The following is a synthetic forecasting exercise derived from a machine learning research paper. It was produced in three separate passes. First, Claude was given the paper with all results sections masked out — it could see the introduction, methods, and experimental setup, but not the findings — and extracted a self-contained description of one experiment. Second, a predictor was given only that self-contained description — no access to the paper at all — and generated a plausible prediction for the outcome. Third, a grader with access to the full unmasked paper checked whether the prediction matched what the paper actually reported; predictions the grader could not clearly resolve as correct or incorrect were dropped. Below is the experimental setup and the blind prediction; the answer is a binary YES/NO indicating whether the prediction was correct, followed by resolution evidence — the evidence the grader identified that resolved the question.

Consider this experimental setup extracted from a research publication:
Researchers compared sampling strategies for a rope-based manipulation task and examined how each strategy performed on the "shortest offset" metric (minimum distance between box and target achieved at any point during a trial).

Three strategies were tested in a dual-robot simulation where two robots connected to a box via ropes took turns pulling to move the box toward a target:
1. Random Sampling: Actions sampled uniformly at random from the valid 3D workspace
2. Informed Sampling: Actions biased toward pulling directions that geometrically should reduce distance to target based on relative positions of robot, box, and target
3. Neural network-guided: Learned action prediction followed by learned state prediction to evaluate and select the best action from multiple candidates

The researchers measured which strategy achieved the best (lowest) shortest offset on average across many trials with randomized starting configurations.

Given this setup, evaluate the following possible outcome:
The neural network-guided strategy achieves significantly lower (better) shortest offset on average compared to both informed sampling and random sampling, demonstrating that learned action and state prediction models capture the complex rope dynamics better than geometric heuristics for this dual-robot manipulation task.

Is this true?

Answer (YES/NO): YES